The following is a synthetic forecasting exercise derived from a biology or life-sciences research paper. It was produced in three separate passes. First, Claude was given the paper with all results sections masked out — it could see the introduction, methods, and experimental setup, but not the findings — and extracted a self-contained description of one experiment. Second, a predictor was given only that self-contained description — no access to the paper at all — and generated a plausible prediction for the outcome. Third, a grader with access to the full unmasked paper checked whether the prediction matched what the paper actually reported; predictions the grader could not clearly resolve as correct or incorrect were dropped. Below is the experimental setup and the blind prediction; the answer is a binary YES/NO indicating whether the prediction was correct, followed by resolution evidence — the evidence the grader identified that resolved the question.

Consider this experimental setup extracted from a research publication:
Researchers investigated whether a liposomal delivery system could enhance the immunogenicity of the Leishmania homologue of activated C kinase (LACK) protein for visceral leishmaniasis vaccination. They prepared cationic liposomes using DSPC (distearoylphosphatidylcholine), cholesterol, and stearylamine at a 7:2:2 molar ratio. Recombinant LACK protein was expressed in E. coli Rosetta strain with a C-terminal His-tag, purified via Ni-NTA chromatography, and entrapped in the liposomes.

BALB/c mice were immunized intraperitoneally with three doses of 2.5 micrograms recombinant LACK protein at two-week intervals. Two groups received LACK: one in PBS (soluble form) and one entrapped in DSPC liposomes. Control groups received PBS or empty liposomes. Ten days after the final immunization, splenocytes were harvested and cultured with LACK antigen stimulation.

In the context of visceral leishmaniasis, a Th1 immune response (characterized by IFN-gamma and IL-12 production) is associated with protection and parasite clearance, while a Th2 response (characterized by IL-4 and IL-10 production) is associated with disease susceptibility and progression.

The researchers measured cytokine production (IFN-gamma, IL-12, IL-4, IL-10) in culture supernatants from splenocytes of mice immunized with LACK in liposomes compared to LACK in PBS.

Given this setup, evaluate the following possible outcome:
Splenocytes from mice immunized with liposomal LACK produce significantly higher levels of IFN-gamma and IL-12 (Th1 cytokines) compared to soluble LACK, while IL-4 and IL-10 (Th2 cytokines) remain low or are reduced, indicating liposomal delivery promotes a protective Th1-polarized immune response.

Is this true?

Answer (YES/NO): NO